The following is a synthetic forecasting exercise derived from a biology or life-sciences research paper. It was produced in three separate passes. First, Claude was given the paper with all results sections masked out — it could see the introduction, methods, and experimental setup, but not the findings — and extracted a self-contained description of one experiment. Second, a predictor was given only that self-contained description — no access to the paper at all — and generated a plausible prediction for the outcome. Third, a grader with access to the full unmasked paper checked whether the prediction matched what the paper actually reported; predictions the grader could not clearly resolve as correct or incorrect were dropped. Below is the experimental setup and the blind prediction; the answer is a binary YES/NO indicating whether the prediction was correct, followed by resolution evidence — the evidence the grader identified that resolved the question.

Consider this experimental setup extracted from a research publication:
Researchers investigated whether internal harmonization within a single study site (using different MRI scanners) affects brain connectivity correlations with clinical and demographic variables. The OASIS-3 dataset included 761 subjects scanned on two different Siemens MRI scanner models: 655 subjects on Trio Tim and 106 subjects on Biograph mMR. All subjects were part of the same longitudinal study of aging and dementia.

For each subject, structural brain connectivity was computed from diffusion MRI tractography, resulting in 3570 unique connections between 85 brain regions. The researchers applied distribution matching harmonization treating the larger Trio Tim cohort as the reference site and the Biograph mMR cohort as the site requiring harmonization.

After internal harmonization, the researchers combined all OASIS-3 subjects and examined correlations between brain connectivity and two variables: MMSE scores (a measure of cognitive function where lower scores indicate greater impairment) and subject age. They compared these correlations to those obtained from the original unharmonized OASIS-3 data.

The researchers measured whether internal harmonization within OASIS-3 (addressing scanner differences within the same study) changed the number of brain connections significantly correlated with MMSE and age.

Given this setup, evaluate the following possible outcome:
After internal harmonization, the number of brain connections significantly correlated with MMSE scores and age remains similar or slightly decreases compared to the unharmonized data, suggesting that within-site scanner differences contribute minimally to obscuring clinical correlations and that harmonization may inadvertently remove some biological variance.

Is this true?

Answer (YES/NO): YES